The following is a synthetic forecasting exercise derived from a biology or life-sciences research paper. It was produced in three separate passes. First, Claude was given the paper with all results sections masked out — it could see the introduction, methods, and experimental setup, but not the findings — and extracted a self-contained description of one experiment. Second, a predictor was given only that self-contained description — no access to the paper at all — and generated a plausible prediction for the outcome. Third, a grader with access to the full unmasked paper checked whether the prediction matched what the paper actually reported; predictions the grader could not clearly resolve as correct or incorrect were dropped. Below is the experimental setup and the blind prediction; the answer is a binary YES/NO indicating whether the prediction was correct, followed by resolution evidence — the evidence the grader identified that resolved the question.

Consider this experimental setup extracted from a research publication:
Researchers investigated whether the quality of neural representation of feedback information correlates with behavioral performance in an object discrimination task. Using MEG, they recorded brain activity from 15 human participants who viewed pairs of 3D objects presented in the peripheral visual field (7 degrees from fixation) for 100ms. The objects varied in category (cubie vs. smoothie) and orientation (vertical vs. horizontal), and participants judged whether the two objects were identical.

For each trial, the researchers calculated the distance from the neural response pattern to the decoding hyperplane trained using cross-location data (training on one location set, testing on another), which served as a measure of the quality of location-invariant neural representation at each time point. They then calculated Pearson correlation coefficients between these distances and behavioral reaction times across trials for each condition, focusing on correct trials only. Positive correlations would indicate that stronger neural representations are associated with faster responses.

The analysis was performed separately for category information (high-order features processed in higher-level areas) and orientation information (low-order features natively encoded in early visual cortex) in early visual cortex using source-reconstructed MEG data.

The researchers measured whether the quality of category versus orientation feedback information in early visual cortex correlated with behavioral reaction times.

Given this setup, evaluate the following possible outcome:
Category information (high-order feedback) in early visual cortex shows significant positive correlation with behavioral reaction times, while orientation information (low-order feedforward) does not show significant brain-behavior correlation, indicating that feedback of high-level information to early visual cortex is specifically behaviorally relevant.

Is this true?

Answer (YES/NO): YES